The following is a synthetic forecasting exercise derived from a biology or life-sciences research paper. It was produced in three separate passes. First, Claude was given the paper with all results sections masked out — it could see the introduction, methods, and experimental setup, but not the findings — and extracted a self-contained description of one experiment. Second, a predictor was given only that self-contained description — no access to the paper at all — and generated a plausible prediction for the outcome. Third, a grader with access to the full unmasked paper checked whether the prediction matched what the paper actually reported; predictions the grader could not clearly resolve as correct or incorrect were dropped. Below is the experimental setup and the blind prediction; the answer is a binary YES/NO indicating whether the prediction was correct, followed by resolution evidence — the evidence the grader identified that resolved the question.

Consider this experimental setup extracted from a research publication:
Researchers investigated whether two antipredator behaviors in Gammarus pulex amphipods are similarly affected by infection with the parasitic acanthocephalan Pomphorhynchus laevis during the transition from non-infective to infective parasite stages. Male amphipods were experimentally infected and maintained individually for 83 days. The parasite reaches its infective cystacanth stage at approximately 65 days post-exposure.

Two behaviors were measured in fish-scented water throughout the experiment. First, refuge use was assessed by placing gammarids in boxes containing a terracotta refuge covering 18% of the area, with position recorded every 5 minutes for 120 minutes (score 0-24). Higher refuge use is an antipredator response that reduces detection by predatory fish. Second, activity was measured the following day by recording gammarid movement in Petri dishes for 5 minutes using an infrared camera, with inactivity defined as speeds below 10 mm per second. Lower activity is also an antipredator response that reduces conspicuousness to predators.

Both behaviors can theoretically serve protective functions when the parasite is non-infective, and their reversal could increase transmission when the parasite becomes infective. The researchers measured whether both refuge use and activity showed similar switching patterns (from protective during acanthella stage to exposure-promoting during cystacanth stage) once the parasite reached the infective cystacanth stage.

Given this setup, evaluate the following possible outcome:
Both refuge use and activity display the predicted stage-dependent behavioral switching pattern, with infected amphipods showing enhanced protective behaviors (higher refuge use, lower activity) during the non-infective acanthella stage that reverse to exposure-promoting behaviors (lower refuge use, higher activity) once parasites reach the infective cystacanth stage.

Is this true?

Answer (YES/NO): NO